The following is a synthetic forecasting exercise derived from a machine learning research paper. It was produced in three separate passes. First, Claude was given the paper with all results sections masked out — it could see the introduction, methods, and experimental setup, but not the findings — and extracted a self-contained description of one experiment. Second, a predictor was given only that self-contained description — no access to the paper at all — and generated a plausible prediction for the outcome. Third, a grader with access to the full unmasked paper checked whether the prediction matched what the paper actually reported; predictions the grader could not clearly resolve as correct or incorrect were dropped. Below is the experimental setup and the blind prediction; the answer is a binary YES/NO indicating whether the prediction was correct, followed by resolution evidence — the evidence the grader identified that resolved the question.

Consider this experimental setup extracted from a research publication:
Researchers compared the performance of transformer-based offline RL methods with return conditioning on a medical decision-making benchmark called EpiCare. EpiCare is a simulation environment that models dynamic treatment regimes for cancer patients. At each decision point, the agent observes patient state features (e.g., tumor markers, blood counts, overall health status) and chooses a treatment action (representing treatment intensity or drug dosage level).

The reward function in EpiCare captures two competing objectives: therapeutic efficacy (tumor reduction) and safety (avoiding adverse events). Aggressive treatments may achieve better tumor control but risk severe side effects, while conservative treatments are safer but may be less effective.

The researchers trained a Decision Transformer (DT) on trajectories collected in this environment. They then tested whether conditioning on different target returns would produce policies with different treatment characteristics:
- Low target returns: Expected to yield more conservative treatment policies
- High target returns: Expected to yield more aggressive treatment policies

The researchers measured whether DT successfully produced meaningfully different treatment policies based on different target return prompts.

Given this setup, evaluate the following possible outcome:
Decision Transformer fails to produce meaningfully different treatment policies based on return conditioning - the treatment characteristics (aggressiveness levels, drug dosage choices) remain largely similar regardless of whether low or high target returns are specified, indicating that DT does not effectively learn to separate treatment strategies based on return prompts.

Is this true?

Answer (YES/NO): YES